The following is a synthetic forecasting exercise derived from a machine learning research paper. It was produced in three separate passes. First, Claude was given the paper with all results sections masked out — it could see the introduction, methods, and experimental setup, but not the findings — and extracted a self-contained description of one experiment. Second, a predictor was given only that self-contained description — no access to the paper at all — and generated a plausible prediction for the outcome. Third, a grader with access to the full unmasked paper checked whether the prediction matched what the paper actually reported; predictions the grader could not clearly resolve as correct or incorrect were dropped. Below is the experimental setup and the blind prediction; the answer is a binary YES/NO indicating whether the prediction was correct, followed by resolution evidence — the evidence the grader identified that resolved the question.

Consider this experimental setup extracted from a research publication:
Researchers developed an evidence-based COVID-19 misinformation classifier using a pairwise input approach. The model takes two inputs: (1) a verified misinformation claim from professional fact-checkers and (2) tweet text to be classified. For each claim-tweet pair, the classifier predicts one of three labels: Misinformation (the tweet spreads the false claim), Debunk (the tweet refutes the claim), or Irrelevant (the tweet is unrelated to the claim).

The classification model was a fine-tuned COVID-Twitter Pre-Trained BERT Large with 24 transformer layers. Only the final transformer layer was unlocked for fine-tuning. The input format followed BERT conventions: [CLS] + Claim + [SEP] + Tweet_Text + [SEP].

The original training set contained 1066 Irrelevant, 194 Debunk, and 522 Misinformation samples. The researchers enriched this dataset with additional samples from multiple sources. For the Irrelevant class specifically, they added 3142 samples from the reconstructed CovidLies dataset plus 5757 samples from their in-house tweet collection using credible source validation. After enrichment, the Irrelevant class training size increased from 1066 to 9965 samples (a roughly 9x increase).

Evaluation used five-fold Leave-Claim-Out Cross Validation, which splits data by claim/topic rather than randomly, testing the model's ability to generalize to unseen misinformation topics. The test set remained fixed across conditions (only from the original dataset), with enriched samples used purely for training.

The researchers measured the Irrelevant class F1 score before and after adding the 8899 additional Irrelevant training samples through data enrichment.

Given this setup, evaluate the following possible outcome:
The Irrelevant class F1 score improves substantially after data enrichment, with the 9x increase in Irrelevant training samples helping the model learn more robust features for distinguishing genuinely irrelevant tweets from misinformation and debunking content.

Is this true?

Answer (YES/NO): NO